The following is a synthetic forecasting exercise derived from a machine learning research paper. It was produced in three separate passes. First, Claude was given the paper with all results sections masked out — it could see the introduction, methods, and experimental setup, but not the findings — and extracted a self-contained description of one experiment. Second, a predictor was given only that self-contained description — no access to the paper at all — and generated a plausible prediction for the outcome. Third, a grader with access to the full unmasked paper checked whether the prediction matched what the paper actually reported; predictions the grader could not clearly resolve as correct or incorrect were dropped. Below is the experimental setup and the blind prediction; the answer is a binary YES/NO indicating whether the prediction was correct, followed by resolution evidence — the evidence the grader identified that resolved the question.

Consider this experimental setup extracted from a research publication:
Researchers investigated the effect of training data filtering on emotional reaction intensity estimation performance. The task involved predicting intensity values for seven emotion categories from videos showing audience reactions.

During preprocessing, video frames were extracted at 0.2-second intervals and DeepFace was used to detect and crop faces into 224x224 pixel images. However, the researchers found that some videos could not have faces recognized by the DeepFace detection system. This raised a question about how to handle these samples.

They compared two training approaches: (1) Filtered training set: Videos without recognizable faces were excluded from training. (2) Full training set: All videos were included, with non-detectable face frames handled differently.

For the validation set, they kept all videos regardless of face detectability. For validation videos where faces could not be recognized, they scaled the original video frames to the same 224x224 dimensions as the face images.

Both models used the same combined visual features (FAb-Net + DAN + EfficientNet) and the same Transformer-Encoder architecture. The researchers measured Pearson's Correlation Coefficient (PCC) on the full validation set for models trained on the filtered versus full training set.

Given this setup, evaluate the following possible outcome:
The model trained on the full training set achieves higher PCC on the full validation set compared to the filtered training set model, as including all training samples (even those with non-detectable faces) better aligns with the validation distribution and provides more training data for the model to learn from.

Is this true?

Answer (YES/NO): YES